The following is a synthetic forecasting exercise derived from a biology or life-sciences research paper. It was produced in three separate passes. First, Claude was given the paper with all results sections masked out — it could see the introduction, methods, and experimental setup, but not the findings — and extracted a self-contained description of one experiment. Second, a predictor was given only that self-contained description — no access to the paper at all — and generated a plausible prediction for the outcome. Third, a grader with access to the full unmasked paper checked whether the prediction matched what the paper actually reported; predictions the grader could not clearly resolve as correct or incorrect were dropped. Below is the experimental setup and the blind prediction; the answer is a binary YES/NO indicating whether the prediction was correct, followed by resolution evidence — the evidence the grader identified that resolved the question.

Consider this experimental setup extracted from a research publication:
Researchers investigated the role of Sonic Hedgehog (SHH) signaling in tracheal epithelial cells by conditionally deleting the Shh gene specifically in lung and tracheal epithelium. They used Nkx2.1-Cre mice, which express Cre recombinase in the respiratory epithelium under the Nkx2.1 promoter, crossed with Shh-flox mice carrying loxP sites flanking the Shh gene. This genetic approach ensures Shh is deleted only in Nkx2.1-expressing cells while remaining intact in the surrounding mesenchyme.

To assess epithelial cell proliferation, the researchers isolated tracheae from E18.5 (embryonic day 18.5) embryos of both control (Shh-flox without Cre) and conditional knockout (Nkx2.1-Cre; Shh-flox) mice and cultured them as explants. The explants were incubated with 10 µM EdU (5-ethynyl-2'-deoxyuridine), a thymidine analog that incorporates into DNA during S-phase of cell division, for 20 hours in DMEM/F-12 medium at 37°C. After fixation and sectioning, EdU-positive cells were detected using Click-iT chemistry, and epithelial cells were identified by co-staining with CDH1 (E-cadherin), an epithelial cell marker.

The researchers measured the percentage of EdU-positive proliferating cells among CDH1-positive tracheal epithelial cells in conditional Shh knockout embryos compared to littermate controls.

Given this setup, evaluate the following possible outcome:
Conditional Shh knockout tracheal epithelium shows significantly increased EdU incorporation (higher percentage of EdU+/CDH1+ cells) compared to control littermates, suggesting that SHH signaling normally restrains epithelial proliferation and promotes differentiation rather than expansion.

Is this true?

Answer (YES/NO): NO